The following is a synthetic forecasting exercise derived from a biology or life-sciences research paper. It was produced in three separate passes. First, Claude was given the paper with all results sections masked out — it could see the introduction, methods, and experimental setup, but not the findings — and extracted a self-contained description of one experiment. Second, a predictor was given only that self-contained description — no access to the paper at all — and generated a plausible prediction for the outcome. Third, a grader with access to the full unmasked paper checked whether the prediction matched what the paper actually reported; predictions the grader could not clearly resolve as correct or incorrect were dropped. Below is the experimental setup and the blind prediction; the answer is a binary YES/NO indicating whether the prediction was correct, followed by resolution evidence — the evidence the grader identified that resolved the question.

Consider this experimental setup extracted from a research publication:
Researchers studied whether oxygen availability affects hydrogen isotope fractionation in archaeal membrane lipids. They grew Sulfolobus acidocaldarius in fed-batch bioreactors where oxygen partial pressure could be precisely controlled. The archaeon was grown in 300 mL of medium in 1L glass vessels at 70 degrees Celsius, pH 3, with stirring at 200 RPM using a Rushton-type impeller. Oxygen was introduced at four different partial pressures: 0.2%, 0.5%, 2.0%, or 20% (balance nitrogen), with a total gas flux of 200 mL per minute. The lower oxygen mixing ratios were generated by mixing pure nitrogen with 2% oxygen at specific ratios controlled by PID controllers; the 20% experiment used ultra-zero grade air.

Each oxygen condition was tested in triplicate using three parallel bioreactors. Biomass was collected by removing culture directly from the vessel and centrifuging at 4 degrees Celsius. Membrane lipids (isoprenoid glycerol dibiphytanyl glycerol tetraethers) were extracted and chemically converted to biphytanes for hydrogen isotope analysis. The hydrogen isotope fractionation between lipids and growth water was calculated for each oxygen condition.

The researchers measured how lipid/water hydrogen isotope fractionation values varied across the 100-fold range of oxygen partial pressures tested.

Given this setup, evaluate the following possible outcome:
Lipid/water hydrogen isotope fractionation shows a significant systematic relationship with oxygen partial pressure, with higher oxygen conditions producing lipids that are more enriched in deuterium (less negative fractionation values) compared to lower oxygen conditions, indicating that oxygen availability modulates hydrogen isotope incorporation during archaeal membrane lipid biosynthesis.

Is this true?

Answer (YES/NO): NO